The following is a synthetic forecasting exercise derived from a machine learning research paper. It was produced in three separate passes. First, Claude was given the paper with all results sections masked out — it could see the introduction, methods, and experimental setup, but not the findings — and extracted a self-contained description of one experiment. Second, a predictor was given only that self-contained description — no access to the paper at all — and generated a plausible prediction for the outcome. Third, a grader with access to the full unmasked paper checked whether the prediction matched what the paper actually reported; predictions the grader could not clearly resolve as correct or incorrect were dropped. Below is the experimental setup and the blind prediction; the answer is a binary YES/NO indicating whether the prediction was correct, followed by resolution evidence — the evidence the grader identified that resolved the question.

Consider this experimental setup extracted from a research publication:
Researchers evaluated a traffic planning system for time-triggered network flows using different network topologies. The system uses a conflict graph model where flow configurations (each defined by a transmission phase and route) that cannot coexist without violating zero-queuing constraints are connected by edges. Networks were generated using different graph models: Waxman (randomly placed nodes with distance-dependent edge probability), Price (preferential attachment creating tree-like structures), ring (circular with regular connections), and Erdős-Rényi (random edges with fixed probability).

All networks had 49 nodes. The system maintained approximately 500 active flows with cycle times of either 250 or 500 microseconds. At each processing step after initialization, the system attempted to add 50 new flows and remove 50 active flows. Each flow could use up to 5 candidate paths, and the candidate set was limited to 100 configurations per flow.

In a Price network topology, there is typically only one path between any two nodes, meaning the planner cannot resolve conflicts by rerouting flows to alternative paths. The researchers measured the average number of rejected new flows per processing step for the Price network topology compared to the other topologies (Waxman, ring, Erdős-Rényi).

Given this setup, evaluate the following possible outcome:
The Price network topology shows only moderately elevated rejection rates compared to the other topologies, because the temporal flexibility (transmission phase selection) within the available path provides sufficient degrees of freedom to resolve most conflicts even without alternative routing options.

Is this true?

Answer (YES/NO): NO